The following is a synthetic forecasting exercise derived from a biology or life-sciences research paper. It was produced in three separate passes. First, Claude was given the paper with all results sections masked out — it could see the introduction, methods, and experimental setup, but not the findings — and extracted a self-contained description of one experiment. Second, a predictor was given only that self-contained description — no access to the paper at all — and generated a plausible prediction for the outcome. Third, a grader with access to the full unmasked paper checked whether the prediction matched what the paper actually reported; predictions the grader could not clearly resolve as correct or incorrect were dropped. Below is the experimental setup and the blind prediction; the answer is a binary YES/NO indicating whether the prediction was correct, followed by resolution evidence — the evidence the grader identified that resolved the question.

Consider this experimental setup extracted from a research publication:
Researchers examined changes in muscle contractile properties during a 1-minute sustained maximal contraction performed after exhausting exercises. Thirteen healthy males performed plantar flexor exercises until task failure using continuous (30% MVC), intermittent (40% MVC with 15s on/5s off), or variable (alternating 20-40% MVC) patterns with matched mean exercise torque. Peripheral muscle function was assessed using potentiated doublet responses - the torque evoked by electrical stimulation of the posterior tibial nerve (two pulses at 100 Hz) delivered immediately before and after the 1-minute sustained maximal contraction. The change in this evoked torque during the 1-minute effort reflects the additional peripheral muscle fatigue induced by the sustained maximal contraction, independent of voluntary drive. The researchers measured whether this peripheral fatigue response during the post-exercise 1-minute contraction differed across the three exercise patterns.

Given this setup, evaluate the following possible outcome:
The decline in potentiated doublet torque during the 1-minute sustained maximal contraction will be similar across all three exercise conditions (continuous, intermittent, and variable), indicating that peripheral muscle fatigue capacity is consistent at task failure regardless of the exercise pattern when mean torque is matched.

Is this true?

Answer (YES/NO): NO